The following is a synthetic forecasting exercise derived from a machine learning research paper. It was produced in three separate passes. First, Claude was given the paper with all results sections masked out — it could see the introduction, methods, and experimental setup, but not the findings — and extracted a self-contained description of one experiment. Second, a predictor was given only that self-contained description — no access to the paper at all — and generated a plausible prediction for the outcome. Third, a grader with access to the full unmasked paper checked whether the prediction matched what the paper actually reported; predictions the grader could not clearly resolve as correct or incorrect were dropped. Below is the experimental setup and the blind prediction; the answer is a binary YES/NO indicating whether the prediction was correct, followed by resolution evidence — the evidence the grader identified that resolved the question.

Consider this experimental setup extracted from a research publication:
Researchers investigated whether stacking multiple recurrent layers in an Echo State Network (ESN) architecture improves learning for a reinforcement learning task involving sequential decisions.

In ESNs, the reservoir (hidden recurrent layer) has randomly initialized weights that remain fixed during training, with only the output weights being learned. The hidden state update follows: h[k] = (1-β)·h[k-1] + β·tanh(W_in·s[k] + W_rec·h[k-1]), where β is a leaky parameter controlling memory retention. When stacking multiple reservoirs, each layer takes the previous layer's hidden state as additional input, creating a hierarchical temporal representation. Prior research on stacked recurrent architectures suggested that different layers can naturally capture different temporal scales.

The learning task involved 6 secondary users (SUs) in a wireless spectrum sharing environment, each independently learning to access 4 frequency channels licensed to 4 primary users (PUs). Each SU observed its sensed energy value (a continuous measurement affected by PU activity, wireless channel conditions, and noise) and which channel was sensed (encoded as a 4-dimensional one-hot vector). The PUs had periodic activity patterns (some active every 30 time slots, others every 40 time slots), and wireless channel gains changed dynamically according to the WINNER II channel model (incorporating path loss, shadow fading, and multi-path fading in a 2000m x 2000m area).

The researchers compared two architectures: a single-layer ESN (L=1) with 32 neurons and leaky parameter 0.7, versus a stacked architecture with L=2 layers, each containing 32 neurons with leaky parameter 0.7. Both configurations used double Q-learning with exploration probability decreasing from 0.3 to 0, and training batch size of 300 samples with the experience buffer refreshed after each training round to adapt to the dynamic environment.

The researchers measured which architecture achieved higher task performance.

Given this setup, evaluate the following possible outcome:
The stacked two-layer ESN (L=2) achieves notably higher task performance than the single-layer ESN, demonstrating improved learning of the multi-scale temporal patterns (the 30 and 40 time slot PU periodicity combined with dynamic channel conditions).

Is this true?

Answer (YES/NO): YES